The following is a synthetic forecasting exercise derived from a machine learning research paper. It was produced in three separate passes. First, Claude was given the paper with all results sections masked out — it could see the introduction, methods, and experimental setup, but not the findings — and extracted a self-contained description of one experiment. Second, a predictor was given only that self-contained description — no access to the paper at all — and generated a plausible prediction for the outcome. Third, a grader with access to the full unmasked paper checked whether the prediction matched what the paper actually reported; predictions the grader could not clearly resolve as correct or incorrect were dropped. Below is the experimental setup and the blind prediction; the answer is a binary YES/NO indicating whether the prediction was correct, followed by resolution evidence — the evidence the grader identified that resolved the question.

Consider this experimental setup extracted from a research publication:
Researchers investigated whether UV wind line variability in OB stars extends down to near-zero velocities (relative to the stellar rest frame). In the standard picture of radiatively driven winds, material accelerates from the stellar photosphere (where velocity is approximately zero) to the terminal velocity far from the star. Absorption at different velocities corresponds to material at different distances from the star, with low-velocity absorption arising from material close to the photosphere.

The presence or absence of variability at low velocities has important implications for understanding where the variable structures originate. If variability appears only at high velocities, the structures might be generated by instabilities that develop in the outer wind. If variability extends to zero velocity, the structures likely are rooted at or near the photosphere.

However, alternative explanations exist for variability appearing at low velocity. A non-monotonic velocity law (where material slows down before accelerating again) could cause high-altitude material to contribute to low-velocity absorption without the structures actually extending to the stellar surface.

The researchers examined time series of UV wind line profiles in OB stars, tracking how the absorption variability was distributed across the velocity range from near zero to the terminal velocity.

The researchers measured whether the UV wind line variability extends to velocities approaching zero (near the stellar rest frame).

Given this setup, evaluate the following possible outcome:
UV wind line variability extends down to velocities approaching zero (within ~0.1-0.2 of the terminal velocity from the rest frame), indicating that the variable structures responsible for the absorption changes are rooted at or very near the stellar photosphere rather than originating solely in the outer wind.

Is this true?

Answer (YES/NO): YES